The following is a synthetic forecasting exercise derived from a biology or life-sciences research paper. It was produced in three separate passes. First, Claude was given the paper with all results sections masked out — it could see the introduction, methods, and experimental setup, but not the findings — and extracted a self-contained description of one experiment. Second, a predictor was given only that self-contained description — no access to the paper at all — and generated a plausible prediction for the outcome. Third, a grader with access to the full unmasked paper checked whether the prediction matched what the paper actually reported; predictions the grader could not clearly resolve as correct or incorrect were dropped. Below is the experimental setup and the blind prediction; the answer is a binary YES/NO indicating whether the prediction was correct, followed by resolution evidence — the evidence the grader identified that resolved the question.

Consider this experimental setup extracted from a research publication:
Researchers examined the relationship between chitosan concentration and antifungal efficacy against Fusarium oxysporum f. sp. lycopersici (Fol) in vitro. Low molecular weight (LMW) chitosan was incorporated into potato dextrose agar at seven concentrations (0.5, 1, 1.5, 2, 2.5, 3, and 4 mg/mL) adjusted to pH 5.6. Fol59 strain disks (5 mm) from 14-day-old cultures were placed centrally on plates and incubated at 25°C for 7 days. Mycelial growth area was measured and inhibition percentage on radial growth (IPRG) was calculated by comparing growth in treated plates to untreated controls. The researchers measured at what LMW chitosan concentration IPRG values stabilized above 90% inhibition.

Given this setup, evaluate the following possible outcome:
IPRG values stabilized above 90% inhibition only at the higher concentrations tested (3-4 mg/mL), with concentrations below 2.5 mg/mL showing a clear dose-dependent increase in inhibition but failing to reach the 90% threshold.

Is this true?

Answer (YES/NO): NO